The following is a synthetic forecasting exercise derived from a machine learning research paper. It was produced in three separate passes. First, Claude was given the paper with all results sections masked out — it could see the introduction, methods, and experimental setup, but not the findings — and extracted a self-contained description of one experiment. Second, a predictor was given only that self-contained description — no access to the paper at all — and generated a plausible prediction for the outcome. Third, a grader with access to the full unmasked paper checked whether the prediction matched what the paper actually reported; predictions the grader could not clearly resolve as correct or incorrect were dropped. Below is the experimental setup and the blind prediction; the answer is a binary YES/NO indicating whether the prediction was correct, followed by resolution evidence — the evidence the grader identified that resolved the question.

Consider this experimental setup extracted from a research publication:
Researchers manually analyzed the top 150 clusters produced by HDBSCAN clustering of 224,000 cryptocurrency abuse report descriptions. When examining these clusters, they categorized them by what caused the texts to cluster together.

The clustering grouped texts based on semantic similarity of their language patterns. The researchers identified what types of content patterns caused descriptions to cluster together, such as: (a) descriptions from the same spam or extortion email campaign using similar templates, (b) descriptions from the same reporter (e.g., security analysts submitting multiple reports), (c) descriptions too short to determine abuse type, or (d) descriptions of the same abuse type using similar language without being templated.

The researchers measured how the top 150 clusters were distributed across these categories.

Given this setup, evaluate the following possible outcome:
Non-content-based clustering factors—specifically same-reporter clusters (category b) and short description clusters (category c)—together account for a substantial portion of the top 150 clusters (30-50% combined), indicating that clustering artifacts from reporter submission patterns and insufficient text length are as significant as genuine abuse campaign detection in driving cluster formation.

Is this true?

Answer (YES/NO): NO